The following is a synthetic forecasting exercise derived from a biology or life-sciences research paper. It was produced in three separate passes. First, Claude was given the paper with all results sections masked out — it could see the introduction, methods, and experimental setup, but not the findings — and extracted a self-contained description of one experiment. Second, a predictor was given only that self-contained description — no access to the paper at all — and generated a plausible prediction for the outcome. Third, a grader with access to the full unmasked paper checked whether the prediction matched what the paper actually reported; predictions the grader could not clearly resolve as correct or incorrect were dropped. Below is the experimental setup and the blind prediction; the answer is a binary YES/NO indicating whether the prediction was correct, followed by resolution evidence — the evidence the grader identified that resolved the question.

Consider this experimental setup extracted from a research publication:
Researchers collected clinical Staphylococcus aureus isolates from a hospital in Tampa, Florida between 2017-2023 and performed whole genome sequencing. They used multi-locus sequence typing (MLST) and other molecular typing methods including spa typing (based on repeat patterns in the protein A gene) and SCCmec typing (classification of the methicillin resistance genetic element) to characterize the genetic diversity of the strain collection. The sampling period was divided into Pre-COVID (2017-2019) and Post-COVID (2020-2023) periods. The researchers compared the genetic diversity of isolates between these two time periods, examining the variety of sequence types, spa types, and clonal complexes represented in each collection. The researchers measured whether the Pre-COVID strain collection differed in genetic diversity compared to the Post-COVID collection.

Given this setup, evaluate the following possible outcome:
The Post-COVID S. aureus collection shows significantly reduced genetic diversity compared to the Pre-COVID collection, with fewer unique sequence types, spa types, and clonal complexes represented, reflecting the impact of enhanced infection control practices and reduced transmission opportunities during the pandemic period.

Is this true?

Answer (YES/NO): NO